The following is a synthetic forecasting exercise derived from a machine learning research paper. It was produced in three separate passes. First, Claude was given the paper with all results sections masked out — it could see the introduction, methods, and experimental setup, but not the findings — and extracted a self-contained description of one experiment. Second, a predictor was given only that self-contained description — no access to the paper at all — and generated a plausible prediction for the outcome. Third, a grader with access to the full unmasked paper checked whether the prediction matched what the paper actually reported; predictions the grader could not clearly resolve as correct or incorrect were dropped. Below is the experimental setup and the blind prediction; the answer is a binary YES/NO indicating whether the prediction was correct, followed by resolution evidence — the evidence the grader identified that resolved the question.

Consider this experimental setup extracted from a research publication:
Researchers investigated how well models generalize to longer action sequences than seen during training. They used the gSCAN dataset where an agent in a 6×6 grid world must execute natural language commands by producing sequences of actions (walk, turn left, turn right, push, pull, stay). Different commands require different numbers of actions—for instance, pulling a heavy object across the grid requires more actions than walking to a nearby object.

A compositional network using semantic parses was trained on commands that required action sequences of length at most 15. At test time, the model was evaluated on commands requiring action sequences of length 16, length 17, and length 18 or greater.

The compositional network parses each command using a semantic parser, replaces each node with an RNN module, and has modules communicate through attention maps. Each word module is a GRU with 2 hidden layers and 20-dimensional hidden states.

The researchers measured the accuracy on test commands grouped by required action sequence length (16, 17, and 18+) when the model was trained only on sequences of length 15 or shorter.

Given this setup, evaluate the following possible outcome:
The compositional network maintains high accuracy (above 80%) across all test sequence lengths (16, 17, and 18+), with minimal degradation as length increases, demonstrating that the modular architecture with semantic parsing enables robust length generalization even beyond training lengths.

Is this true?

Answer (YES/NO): NO